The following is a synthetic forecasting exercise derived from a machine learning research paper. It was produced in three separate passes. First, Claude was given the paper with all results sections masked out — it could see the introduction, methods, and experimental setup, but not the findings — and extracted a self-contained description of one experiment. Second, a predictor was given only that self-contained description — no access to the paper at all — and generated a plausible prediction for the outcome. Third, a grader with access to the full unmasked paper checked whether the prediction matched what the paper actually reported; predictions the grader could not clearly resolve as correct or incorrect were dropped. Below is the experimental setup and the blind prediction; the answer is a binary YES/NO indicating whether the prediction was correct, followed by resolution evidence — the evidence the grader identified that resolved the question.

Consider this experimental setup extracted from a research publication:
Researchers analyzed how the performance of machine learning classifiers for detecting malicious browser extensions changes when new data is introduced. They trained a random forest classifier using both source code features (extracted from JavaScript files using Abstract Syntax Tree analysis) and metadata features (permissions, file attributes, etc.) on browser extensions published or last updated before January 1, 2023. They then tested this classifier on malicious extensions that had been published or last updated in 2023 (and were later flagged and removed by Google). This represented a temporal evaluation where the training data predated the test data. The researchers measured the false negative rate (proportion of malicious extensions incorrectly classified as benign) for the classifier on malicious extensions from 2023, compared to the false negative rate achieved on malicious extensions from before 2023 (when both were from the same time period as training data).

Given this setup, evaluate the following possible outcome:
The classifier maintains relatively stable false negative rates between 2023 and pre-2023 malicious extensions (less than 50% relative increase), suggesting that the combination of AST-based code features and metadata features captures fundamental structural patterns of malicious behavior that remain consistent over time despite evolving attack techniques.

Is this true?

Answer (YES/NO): NO